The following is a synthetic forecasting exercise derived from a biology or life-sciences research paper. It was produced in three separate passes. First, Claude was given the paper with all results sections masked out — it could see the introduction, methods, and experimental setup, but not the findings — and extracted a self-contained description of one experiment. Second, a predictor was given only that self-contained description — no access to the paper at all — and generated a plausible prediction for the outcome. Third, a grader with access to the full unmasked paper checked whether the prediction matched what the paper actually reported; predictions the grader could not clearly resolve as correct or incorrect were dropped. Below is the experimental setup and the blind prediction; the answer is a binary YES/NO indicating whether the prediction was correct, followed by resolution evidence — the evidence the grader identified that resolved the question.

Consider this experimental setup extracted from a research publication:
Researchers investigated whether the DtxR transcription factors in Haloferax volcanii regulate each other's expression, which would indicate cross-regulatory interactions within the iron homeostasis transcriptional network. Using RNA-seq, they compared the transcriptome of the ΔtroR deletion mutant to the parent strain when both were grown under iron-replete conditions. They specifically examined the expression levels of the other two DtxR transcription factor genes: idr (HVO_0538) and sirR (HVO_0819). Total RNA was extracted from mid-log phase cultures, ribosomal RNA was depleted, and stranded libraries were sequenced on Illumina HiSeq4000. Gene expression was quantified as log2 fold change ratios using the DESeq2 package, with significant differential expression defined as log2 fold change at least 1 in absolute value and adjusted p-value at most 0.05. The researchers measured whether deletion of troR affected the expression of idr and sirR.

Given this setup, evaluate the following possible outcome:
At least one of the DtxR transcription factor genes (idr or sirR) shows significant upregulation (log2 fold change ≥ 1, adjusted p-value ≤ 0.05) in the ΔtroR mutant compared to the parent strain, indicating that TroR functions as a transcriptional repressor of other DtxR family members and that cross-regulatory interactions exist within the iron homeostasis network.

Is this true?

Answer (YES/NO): YES